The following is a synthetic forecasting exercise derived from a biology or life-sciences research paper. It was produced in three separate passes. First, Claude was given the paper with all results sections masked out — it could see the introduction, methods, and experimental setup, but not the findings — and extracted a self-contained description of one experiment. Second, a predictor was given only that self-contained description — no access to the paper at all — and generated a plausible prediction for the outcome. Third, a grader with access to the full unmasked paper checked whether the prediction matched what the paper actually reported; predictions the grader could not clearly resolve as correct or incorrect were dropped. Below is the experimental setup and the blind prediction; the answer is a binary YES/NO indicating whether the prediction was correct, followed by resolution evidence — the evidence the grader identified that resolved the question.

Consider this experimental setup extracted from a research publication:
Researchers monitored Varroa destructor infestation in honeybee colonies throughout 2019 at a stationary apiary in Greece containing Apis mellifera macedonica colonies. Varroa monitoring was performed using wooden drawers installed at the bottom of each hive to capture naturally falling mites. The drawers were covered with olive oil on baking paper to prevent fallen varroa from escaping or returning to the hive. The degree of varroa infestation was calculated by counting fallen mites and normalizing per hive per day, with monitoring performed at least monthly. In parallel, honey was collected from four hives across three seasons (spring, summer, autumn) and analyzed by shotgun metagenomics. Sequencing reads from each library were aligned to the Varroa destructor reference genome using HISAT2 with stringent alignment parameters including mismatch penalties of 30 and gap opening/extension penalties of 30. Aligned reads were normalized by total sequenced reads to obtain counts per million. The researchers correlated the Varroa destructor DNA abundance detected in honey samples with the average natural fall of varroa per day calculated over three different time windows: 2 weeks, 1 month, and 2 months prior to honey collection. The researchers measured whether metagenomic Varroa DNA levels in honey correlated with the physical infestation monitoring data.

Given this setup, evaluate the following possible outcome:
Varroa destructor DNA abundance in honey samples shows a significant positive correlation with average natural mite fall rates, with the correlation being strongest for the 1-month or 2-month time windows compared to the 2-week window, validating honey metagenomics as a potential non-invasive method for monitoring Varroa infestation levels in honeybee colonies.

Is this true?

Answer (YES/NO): NO